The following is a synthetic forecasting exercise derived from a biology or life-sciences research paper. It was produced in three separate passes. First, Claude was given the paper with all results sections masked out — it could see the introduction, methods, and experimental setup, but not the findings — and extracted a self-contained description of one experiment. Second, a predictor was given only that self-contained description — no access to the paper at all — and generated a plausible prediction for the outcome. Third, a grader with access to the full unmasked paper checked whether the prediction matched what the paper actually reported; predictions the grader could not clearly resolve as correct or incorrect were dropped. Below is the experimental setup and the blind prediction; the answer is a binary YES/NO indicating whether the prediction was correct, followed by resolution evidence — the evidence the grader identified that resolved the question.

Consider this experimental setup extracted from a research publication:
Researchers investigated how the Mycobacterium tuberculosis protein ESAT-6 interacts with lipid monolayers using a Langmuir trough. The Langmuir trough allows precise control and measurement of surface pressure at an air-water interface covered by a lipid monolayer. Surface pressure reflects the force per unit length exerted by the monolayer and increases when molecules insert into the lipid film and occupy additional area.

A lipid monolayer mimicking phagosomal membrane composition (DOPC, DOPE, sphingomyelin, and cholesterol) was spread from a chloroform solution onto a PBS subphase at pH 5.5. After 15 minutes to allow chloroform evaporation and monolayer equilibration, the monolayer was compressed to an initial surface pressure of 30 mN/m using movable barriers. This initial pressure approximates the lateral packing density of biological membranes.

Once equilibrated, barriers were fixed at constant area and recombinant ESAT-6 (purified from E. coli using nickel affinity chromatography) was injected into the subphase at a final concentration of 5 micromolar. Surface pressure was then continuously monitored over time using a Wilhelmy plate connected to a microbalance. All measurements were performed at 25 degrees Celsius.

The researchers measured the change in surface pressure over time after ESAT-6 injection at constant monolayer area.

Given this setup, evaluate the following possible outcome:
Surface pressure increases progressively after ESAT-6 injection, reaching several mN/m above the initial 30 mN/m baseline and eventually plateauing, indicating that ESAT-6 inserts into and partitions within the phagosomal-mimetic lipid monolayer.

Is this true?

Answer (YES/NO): NO